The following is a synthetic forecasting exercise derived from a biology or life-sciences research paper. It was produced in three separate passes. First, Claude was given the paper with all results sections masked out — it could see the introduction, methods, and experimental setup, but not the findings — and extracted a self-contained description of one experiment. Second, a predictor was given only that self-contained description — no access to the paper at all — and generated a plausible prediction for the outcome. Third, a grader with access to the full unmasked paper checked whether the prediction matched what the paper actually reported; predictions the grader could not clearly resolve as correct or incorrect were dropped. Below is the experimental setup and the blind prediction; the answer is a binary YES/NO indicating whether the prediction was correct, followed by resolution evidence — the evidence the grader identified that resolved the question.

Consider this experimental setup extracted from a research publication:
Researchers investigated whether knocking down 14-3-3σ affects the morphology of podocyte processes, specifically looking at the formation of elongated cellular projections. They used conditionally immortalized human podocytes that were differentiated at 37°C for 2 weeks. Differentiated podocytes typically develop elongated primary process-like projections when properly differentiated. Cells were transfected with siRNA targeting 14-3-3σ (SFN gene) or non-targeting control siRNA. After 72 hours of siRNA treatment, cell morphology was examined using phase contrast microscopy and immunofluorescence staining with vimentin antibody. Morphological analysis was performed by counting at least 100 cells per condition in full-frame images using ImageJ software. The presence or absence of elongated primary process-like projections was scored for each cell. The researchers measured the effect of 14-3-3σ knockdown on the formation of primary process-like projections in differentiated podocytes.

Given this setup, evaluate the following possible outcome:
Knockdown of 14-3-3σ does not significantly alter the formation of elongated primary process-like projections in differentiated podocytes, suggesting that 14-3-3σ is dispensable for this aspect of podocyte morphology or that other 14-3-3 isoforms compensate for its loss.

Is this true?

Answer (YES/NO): NO